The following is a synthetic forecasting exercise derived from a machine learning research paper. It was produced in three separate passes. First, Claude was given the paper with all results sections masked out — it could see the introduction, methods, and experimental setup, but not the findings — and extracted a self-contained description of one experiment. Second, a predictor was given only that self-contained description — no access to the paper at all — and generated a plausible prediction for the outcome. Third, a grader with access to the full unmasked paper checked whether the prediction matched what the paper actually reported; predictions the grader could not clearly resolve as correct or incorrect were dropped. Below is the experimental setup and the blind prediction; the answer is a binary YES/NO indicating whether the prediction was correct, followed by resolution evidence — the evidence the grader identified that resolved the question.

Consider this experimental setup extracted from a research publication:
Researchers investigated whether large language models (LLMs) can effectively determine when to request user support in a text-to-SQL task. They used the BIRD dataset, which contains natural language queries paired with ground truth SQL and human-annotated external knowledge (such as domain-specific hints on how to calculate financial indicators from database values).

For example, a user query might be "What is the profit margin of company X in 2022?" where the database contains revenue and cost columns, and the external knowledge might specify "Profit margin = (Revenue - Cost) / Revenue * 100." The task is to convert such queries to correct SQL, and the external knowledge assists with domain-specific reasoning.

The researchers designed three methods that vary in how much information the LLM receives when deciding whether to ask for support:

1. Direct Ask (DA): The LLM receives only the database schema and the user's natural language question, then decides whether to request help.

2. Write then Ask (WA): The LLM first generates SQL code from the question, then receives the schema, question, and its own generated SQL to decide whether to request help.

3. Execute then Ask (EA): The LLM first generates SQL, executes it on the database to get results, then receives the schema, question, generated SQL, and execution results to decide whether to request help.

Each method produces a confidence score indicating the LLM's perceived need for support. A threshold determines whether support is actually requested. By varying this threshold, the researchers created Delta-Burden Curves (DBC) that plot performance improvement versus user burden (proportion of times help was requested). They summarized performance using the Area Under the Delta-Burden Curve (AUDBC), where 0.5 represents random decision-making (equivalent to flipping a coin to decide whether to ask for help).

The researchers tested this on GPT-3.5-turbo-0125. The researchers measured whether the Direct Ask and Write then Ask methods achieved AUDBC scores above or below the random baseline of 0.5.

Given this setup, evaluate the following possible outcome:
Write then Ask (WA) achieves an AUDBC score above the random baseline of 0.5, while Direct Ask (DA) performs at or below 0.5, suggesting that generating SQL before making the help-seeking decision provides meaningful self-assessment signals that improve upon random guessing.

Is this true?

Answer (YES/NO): NO